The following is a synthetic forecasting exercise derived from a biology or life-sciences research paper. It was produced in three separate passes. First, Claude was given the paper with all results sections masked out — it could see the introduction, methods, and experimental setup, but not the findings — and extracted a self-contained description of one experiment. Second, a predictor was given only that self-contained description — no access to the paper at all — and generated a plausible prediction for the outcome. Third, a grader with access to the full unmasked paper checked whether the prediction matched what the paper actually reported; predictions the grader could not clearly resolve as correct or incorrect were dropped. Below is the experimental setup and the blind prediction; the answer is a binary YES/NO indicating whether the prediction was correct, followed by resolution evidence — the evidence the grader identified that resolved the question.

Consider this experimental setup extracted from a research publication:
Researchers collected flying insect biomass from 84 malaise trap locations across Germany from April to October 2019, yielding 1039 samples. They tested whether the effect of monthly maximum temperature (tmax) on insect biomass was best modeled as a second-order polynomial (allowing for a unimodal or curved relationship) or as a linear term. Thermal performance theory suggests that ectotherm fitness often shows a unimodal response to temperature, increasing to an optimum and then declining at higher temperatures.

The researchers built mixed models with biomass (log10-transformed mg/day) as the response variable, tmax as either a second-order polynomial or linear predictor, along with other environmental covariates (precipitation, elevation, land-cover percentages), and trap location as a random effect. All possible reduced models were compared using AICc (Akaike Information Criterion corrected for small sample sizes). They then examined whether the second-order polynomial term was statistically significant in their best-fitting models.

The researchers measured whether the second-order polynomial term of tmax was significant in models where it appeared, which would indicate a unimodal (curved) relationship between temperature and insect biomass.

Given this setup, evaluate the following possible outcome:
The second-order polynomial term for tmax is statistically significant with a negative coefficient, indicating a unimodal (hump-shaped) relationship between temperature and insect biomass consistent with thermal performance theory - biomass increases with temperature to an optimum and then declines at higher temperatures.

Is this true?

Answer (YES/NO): NO